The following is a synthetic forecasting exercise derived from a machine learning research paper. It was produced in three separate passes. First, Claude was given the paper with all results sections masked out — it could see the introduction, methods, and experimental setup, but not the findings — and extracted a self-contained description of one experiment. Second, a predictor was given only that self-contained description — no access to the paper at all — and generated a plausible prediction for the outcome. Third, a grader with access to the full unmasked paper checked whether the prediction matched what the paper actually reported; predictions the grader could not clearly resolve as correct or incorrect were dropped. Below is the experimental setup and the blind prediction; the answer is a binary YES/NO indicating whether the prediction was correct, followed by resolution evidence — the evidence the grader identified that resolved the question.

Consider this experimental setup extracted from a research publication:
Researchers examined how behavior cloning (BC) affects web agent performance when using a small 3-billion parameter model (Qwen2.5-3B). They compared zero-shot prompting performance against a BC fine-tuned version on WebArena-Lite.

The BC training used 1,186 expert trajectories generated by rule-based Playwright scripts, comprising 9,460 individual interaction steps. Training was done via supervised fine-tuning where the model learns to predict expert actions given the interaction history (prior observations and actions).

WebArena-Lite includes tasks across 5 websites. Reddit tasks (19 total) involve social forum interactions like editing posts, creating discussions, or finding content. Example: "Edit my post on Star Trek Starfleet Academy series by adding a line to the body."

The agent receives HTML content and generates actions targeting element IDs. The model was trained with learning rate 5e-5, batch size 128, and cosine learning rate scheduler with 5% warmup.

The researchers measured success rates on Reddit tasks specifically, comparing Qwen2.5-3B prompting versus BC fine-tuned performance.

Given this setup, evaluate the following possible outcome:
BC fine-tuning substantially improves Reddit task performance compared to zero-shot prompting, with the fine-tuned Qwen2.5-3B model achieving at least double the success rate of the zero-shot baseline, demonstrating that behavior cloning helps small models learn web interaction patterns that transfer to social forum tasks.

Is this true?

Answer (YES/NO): YES